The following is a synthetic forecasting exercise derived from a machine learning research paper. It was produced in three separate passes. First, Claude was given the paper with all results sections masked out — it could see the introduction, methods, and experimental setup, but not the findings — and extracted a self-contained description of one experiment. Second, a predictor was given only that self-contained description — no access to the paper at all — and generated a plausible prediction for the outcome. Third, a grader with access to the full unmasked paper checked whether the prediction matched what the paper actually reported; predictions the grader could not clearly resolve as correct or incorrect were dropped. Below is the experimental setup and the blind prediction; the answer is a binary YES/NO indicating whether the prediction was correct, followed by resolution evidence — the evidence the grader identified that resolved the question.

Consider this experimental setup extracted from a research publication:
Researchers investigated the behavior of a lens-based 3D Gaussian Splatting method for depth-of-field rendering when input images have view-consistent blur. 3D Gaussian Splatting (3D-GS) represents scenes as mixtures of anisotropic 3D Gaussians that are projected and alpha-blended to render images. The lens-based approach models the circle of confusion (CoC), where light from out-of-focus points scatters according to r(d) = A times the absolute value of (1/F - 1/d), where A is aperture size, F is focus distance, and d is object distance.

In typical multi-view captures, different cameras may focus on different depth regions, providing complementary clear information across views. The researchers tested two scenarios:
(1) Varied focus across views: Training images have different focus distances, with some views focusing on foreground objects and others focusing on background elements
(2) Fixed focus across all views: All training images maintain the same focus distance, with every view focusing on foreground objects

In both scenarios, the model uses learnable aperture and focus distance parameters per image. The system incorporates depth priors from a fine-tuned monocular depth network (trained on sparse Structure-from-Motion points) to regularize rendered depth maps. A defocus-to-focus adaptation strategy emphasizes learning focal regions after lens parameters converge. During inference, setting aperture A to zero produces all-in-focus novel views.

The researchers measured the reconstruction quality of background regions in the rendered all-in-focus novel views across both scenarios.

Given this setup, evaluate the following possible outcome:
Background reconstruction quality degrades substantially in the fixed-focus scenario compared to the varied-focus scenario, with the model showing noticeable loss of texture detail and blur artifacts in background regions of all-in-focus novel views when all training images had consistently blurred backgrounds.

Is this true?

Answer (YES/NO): YES